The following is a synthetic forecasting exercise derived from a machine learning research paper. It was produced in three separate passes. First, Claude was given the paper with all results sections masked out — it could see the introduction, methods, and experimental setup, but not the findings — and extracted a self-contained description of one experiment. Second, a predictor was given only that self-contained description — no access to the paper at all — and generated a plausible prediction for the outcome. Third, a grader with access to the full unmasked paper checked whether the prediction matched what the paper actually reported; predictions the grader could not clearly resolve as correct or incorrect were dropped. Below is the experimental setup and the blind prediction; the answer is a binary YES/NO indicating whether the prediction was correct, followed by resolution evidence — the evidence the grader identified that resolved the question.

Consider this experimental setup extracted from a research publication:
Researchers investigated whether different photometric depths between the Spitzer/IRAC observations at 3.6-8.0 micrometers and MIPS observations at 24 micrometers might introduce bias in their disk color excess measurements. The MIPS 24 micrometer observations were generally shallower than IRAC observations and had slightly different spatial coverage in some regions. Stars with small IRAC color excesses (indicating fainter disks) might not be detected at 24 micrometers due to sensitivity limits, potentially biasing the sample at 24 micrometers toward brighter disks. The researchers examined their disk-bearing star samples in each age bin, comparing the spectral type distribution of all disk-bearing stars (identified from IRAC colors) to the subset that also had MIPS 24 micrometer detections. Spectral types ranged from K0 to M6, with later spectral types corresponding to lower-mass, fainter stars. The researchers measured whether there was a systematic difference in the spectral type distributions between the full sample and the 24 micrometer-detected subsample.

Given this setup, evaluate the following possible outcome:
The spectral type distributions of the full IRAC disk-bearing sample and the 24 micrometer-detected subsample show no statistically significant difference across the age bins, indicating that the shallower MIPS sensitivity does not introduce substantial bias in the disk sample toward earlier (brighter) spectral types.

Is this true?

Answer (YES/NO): NO